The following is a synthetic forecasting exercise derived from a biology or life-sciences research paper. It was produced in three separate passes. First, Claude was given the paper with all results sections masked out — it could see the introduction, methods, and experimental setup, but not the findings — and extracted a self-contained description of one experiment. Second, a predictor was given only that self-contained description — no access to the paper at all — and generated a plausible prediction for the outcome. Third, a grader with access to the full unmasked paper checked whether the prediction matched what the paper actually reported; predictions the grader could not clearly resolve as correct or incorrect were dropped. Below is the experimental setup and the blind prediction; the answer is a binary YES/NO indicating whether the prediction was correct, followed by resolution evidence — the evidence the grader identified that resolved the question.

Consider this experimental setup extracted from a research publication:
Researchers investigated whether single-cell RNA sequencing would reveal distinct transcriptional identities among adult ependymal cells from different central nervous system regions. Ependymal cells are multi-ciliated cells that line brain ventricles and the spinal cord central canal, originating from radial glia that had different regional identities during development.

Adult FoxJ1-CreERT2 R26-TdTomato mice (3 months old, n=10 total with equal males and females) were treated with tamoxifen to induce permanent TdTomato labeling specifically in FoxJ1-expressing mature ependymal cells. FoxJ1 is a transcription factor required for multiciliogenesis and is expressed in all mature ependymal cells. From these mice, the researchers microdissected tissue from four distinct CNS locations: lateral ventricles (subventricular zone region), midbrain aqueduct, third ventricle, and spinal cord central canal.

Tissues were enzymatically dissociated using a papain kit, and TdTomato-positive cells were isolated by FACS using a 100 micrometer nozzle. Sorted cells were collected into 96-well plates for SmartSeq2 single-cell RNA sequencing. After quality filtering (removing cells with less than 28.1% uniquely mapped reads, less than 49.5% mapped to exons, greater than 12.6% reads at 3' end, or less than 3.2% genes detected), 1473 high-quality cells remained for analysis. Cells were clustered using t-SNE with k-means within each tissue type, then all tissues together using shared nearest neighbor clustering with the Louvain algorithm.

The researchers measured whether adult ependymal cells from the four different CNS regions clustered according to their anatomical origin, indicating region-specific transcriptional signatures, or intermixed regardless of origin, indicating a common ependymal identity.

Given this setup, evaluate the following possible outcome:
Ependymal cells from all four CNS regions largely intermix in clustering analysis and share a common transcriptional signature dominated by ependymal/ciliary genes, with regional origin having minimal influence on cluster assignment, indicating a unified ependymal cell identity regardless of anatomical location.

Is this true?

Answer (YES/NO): NO